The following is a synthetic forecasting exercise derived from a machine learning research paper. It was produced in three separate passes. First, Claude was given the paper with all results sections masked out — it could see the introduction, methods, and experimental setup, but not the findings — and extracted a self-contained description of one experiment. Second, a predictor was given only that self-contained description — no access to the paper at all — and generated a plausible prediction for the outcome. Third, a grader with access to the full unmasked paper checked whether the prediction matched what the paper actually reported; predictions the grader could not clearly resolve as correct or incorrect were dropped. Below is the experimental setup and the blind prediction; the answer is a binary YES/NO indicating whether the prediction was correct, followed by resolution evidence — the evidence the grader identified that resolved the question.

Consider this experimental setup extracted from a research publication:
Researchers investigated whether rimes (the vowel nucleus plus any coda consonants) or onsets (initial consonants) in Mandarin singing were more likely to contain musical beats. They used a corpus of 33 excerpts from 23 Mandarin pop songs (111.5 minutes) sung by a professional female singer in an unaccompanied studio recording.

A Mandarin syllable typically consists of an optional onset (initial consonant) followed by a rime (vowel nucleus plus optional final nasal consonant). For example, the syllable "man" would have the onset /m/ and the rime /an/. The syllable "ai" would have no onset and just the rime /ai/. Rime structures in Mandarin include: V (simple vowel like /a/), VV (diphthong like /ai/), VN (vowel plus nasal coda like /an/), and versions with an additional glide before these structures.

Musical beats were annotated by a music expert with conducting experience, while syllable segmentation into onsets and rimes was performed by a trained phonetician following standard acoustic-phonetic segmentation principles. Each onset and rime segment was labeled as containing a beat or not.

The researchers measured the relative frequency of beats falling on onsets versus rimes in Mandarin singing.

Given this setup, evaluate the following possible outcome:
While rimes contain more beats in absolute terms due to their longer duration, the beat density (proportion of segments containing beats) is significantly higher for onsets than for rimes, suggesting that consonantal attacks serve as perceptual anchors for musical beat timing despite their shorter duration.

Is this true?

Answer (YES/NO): NO